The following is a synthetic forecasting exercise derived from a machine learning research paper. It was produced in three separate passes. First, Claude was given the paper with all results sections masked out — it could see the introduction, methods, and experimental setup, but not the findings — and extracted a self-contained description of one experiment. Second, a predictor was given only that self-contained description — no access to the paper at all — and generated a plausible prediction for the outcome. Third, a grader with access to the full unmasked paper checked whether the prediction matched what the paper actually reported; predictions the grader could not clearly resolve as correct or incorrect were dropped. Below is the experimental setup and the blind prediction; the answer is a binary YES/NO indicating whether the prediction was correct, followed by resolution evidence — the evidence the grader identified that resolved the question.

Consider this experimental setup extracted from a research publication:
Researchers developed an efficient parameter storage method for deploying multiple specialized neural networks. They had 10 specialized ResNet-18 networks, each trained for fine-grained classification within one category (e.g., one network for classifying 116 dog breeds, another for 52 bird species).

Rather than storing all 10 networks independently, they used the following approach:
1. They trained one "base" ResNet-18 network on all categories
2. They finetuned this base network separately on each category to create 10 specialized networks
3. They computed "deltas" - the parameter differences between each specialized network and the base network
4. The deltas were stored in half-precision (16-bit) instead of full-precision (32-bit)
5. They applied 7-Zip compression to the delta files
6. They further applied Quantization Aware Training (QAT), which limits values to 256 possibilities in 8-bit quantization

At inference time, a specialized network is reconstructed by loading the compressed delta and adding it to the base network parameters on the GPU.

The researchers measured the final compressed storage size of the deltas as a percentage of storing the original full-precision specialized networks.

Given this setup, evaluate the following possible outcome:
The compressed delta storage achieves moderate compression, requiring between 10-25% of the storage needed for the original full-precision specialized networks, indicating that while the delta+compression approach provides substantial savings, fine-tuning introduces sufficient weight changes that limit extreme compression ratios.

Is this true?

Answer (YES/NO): YES